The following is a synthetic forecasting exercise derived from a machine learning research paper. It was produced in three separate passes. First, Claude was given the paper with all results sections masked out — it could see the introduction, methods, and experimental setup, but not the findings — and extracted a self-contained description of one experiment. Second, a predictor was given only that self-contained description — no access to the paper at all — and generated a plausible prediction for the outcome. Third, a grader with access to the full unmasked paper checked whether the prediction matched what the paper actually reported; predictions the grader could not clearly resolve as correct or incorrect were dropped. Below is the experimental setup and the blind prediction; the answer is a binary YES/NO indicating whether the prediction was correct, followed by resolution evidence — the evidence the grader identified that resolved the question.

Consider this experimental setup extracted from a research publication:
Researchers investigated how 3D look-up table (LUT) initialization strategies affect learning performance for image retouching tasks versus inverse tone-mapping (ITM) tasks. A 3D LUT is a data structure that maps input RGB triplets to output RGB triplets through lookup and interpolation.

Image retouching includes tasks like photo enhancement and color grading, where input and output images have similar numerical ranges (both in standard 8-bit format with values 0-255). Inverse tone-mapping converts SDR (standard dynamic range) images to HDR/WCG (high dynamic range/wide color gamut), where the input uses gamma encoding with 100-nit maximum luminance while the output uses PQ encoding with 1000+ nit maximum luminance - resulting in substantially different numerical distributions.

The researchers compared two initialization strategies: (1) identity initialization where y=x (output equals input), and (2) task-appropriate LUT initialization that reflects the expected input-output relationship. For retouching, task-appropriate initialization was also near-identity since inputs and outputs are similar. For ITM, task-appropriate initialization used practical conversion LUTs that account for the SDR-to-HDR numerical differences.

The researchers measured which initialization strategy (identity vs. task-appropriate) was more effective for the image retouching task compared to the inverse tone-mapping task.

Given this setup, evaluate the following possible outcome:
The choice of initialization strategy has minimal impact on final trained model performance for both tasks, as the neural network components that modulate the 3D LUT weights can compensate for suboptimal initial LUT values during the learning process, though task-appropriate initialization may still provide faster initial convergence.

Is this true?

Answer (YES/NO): NO